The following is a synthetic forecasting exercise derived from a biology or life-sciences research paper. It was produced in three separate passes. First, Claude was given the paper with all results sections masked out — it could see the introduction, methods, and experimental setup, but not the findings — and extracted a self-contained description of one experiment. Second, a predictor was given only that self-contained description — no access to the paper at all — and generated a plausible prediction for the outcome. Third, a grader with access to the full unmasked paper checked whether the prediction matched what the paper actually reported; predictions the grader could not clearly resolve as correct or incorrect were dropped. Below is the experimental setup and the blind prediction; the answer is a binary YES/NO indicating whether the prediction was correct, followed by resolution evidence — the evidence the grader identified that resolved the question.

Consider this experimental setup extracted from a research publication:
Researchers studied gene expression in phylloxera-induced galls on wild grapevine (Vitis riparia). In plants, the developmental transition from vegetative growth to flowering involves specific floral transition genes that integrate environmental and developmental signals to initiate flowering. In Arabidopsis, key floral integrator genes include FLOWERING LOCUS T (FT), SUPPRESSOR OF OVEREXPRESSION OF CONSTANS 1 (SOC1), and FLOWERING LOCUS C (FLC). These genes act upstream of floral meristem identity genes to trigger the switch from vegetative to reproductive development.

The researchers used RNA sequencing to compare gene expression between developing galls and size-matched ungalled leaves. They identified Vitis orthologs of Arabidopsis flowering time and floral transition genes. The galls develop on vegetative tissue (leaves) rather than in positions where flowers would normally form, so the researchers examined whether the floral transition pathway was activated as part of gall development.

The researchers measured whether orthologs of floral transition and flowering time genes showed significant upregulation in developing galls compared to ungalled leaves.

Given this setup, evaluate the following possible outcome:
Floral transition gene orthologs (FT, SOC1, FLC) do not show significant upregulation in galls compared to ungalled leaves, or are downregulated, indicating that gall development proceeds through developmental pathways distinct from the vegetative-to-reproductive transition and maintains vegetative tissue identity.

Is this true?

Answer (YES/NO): NO